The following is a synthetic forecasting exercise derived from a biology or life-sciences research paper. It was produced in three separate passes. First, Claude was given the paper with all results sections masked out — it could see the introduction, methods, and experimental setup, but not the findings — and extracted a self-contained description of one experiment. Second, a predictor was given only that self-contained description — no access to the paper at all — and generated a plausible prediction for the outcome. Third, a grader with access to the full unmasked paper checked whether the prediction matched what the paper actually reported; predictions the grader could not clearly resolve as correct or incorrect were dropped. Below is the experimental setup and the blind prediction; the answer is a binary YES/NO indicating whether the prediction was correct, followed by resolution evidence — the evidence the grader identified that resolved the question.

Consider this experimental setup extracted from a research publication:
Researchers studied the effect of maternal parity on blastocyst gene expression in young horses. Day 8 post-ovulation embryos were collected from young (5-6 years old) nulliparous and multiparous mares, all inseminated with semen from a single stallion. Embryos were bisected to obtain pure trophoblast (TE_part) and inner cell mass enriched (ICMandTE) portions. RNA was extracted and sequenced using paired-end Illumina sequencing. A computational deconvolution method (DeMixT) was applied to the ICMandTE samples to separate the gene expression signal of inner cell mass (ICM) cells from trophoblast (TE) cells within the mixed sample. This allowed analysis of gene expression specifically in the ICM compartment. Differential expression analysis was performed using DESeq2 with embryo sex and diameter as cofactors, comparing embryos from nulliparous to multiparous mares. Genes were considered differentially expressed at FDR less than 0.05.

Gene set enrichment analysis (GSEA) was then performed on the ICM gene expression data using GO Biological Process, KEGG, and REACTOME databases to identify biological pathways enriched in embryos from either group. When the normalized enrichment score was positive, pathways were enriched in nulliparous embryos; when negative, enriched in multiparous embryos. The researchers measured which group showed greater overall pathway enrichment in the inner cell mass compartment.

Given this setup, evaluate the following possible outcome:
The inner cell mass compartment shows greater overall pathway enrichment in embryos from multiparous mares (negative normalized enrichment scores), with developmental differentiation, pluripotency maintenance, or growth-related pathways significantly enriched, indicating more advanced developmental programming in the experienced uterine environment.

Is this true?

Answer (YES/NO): NO